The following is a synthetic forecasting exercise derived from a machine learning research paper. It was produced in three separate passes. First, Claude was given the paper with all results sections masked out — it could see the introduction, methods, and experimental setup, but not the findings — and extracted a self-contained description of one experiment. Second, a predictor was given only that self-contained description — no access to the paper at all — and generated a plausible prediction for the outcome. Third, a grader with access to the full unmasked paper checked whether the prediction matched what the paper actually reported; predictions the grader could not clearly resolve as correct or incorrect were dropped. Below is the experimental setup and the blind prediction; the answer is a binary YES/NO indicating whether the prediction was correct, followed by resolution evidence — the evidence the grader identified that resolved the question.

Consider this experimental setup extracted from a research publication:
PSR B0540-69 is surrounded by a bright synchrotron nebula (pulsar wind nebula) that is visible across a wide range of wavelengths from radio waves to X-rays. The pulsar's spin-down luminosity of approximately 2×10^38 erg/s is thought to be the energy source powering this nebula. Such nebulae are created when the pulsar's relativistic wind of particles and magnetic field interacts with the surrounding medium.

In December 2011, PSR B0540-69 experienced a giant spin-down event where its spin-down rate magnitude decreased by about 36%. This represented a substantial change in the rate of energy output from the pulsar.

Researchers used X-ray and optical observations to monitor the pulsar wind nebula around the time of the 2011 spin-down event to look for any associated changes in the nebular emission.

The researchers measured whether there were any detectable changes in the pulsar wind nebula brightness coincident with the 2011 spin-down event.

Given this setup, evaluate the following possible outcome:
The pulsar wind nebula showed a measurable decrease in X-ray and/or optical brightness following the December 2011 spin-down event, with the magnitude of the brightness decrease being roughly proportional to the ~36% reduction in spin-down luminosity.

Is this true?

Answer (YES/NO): NO